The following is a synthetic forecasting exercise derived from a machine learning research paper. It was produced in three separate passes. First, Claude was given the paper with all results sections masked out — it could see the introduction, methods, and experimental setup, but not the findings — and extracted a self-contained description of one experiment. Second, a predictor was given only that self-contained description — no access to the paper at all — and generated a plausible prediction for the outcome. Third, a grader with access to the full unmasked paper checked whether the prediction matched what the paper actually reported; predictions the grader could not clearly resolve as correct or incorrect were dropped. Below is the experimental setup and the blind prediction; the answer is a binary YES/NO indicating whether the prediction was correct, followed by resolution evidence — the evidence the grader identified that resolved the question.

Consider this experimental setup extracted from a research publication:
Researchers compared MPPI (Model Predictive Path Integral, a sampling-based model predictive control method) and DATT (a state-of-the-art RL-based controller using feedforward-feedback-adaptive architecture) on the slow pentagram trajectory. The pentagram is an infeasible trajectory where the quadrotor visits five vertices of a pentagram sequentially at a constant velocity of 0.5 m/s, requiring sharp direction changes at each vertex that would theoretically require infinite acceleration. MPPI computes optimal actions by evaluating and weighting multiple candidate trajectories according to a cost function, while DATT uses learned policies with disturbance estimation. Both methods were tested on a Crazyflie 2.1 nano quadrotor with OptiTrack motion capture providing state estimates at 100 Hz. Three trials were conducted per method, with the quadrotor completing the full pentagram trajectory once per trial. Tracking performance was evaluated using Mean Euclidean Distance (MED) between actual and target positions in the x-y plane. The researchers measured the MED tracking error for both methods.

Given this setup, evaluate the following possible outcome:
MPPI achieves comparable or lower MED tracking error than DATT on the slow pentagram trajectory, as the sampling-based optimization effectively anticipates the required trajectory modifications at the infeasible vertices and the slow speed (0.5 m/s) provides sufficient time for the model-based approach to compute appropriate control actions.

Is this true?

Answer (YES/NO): NO